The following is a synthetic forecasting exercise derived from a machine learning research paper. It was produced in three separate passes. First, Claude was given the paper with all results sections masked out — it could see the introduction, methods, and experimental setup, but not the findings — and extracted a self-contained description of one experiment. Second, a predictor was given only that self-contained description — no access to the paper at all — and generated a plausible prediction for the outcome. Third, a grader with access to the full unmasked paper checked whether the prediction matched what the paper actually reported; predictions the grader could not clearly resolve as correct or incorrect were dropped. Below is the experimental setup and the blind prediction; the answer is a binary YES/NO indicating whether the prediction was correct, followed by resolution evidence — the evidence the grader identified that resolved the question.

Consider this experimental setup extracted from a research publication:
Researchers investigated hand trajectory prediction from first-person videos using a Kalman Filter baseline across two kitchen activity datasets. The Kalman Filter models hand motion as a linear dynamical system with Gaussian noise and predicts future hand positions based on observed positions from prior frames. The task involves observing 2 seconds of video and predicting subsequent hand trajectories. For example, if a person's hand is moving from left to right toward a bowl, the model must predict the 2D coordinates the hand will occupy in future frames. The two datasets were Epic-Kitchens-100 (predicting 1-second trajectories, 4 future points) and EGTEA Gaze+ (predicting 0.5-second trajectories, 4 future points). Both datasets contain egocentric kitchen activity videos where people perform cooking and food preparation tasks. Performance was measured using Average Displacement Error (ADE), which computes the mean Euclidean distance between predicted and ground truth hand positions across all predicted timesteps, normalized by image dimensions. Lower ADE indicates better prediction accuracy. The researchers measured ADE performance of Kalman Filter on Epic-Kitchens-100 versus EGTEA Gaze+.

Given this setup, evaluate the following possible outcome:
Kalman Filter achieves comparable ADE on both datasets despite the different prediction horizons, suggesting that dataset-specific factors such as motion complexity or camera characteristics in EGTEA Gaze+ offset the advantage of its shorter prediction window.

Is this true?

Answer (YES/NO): NO